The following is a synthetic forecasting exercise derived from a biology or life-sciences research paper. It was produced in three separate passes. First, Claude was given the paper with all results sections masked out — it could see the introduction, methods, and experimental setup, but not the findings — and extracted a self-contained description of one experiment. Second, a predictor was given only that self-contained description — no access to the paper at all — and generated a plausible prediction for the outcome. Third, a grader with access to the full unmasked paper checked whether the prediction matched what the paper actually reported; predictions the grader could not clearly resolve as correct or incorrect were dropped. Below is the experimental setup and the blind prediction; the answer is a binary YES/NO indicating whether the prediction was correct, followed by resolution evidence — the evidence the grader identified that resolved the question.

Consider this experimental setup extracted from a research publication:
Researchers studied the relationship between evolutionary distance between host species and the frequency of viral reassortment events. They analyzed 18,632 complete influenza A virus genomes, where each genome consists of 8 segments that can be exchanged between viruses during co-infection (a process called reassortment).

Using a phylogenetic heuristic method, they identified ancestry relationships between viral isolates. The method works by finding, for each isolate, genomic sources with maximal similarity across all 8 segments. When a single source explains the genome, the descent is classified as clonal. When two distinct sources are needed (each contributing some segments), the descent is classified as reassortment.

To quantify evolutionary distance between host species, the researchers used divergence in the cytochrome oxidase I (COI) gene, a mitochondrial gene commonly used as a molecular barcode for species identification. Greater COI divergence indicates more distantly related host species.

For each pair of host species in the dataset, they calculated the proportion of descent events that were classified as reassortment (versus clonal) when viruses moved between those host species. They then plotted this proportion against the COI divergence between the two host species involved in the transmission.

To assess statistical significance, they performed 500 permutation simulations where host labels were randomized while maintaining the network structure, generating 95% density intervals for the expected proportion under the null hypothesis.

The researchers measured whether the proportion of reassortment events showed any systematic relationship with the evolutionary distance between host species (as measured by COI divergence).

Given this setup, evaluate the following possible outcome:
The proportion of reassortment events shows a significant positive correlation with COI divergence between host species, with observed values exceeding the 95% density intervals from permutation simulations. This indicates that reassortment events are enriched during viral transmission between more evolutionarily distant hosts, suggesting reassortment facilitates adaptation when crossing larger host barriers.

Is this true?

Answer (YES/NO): YES